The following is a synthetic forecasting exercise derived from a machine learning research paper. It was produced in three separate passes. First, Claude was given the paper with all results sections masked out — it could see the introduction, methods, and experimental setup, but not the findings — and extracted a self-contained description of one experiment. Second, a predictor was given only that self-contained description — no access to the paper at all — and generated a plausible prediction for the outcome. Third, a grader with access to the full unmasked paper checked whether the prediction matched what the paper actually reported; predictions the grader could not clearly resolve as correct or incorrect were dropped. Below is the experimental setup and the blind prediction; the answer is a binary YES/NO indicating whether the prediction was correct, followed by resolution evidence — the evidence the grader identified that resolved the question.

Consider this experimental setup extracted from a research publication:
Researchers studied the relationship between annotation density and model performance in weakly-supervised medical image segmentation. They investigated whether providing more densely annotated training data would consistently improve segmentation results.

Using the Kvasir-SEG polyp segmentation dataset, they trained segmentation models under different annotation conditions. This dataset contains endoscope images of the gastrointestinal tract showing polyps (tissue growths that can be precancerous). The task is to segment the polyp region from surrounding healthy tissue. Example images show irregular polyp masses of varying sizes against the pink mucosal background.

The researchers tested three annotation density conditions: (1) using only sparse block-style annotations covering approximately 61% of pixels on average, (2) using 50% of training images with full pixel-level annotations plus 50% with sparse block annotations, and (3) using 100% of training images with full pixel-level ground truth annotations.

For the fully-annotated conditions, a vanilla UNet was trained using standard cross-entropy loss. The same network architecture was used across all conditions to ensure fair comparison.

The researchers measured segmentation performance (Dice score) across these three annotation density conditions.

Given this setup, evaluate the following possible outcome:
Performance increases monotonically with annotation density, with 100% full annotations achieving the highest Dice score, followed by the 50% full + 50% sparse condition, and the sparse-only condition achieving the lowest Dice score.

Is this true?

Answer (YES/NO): YES